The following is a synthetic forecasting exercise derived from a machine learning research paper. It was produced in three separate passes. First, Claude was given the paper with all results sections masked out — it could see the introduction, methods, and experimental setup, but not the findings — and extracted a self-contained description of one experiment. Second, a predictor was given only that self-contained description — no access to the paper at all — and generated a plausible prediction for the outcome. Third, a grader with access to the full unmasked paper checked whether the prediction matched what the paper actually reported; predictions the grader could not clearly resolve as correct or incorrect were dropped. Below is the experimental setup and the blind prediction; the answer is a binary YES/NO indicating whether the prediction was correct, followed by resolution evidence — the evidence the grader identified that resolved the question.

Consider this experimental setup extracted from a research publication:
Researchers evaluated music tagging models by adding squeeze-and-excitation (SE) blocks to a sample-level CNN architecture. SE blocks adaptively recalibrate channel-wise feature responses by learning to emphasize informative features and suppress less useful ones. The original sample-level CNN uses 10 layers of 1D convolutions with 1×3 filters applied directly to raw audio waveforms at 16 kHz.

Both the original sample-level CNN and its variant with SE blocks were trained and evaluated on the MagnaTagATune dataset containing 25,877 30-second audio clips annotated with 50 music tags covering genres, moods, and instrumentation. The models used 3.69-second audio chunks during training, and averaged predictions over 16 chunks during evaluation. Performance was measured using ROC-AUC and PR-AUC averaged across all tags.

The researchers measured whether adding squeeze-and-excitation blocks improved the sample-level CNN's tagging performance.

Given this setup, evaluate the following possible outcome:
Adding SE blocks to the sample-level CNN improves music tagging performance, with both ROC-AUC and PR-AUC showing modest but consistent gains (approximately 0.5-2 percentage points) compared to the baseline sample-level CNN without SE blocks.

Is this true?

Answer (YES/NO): NO